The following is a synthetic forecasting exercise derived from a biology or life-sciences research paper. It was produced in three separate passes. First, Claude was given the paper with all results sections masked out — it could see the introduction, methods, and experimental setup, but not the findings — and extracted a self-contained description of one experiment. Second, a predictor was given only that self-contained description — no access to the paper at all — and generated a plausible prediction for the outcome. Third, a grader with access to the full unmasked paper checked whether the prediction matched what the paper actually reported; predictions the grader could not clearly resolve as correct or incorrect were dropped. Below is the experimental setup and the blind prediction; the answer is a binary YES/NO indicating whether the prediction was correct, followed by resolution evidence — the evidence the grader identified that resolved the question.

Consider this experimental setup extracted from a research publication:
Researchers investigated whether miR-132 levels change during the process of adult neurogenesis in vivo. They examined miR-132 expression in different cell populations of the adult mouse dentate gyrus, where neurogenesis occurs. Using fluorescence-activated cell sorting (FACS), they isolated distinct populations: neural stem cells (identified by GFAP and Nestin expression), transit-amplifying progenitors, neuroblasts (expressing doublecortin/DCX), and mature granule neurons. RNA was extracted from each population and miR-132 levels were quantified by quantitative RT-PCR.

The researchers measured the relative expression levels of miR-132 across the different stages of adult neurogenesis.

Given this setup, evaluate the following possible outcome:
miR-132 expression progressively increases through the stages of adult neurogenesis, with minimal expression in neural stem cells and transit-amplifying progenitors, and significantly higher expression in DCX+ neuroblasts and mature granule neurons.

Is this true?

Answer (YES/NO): NO